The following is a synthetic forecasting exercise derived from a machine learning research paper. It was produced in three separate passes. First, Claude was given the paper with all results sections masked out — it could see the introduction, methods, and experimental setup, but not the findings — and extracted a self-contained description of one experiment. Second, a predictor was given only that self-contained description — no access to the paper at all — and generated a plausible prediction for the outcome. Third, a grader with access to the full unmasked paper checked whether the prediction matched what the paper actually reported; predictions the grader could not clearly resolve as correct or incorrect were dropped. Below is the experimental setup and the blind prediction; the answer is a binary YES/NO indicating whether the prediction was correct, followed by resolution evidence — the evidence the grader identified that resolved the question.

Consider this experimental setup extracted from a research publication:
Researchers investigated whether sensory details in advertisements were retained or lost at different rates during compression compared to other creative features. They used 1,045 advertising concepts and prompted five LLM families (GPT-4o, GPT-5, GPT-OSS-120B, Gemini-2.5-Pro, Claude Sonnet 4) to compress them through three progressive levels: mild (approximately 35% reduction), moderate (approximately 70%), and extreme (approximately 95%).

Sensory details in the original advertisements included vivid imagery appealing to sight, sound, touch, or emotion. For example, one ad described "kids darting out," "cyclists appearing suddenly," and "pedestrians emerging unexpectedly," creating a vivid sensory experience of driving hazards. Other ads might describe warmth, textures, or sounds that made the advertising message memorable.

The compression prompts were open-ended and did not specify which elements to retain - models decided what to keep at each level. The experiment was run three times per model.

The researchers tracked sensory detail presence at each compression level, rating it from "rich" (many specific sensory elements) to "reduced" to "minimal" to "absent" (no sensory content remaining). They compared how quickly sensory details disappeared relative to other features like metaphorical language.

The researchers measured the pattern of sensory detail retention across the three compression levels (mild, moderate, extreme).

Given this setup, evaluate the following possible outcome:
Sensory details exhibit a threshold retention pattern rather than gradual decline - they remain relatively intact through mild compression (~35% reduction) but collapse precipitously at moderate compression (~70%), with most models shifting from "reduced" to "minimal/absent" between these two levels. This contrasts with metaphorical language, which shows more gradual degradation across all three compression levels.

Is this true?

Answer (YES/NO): NO